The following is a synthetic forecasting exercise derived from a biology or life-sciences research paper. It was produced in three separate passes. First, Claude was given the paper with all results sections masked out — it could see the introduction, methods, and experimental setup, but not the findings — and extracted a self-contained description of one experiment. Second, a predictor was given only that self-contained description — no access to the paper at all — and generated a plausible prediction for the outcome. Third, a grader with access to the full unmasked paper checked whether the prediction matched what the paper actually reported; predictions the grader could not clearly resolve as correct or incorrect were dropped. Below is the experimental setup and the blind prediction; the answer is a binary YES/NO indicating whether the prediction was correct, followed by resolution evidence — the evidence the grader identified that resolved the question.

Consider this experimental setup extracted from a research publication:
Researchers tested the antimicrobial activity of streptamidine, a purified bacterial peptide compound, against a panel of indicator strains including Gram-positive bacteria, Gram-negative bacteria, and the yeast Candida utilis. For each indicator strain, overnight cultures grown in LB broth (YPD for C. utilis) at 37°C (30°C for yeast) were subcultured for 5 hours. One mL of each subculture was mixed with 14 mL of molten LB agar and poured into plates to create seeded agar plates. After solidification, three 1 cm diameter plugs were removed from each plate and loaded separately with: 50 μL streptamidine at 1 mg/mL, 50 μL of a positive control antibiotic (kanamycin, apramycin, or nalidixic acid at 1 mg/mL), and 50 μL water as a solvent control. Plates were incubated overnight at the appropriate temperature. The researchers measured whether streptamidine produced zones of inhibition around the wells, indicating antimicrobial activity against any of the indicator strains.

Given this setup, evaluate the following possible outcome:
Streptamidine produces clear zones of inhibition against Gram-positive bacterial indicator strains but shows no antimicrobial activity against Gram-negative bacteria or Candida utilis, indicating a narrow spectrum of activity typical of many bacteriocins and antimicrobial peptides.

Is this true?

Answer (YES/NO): NO